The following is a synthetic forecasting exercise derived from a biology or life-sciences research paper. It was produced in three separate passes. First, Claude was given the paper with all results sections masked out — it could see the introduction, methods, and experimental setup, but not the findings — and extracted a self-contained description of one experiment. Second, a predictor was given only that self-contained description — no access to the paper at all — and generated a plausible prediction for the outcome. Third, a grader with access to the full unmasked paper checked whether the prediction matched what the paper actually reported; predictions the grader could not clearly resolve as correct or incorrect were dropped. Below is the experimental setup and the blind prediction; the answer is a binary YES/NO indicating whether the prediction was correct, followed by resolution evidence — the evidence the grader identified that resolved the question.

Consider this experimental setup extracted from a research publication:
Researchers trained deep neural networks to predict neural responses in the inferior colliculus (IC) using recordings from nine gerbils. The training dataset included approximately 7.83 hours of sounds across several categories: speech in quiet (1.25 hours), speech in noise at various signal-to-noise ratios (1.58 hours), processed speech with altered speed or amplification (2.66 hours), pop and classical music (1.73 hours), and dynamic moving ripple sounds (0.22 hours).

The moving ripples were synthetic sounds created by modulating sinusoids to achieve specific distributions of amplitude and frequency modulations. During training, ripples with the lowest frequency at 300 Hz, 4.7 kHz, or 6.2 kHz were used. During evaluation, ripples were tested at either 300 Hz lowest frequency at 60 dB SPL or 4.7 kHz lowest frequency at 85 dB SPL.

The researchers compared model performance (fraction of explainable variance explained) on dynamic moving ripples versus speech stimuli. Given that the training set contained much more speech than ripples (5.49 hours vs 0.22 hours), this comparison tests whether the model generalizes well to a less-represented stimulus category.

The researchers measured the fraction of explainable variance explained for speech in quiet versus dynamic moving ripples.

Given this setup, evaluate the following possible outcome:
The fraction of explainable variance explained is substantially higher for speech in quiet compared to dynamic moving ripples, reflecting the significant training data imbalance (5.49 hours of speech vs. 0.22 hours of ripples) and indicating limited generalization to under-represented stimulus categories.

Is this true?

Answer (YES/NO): YES